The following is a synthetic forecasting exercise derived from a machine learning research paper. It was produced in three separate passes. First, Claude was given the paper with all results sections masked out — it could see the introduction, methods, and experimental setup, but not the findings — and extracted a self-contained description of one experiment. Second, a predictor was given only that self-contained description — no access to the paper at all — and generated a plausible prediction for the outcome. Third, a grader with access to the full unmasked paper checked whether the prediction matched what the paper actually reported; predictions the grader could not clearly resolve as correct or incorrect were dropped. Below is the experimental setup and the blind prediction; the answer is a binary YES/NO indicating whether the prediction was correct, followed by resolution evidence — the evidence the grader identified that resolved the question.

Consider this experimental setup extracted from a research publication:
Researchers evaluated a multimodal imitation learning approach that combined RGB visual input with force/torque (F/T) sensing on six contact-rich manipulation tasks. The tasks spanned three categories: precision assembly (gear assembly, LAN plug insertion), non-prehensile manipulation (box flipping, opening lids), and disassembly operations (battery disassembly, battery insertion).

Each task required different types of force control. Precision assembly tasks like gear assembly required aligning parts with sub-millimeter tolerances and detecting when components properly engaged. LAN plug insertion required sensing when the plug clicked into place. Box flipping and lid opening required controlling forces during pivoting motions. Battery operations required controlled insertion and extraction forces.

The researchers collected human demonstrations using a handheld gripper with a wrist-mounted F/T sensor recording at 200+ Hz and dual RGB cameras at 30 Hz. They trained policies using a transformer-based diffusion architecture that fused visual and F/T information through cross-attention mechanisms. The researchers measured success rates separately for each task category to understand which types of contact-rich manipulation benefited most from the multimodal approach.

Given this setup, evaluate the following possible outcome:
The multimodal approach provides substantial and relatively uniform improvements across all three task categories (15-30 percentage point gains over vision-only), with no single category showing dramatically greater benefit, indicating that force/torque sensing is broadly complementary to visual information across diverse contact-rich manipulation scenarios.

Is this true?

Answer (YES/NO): NO